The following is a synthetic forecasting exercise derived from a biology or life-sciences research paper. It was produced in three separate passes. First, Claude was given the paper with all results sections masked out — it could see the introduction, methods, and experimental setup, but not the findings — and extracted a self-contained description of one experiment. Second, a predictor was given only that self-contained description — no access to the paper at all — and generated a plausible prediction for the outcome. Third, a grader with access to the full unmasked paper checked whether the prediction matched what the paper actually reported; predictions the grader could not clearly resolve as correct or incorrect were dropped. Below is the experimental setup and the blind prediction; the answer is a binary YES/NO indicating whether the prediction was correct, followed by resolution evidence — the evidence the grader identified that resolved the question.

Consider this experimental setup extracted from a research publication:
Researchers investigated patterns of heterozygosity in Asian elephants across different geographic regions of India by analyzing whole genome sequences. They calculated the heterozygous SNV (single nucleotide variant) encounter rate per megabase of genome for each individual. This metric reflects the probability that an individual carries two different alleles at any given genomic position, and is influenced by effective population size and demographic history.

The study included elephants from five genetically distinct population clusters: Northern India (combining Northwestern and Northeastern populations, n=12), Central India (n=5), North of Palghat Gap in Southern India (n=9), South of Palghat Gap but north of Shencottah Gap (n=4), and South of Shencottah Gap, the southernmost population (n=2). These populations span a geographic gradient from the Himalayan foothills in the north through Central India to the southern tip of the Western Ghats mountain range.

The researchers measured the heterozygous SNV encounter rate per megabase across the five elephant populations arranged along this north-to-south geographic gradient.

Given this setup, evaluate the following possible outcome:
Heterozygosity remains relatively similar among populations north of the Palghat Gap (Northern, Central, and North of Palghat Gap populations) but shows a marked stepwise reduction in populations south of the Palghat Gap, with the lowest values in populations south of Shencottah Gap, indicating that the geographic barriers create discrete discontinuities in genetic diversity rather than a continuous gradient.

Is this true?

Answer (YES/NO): NO